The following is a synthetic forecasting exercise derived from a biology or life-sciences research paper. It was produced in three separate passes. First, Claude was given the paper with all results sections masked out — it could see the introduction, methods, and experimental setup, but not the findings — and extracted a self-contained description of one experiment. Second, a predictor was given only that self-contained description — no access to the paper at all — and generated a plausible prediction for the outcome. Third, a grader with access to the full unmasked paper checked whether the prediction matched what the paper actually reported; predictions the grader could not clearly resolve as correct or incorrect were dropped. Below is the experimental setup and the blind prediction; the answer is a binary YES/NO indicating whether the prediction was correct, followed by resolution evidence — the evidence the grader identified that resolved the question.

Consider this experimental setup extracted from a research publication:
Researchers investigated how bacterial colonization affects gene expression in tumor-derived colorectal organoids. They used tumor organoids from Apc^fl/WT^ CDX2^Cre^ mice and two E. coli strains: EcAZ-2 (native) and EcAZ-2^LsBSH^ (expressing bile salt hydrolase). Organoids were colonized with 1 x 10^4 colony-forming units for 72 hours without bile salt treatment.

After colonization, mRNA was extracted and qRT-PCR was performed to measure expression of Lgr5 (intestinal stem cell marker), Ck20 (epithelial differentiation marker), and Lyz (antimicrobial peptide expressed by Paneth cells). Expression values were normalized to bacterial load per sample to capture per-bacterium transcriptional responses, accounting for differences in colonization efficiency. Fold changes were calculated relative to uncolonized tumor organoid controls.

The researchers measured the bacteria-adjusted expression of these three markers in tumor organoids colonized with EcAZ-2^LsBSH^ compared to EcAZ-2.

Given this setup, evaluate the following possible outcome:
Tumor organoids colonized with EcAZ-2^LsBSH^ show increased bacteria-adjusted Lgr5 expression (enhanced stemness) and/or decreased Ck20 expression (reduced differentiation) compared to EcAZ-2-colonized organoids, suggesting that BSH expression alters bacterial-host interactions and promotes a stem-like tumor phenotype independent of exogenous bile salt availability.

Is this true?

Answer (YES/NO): NO